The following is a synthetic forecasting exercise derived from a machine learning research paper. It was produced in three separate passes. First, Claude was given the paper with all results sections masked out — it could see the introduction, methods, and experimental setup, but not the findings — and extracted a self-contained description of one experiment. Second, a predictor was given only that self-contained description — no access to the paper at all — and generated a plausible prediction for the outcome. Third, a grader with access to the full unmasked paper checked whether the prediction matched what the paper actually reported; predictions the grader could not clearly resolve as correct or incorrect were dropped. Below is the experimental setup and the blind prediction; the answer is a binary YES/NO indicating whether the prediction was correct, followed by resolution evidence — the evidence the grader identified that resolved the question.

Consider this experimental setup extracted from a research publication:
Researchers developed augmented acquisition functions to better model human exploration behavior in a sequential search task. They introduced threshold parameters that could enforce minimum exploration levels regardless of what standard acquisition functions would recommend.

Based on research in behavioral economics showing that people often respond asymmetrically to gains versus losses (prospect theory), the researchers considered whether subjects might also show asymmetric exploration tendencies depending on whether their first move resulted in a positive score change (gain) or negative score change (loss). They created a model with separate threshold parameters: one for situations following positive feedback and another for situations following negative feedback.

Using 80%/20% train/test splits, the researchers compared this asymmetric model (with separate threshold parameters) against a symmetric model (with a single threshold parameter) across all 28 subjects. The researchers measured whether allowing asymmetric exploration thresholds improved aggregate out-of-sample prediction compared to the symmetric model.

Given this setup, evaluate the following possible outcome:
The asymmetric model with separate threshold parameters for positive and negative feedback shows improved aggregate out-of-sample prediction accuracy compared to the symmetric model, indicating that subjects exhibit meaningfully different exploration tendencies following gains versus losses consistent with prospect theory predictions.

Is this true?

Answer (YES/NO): YES